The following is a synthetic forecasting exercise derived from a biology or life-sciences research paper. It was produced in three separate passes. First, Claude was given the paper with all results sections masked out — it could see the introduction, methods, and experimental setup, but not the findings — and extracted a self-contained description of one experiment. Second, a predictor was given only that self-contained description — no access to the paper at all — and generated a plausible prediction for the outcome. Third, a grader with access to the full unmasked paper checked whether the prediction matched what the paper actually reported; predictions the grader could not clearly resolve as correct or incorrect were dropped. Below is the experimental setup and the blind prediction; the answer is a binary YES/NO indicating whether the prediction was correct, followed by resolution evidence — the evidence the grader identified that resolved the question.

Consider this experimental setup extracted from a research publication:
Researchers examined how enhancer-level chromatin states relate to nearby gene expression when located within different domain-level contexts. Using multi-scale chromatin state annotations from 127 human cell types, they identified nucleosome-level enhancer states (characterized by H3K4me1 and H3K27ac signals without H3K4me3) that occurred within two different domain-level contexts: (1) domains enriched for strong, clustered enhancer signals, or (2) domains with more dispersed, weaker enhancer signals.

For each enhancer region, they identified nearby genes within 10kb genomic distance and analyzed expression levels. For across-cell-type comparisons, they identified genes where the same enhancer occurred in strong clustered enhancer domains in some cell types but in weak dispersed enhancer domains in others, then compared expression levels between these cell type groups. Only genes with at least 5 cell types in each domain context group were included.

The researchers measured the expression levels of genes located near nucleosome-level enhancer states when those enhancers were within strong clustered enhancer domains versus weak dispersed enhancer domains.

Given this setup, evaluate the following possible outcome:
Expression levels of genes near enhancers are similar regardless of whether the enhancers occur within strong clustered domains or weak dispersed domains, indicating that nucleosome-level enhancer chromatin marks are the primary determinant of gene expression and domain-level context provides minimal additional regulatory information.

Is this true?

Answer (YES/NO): NO